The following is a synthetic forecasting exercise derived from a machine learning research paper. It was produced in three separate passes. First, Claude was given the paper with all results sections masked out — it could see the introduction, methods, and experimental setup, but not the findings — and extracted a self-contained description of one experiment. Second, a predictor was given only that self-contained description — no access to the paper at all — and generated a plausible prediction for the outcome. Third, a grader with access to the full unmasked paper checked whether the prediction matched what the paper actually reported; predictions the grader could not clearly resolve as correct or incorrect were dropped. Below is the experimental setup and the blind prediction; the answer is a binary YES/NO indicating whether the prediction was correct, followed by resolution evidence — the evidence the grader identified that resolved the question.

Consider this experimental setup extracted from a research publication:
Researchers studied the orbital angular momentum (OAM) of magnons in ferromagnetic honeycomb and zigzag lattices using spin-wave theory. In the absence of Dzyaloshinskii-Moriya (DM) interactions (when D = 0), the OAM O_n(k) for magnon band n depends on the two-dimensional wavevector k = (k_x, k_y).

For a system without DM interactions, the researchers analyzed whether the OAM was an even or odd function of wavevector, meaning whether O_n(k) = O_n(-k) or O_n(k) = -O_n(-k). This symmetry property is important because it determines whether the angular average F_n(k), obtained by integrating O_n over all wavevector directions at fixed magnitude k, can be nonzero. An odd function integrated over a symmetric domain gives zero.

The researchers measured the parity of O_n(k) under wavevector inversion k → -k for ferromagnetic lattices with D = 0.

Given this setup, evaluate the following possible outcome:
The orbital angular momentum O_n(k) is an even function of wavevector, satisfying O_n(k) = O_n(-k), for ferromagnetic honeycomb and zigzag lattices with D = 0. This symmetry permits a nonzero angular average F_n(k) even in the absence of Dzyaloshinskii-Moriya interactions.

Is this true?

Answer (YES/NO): NO